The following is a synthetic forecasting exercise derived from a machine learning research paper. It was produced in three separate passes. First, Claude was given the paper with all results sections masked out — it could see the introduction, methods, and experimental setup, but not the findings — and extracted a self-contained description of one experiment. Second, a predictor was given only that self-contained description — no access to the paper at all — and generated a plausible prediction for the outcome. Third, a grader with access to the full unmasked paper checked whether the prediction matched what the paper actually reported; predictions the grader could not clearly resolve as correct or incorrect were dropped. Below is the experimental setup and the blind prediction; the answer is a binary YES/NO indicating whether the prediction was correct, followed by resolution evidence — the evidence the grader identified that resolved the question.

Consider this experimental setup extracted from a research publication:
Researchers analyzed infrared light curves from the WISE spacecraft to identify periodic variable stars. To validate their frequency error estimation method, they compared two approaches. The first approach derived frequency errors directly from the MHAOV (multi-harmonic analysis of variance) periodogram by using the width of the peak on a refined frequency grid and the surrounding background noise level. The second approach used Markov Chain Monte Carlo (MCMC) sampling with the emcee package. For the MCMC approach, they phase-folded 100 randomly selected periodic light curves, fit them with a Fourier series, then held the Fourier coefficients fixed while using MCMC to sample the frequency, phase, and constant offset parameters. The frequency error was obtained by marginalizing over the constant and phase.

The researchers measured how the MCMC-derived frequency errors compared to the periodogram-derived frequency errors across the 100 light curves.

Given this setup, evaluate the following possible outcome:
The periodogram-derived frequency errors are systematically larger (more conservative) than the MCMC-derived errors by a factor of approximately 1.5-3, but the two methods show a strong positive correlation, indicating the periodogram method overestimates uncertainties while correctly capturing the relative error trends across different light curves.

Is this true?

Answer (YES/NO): NO